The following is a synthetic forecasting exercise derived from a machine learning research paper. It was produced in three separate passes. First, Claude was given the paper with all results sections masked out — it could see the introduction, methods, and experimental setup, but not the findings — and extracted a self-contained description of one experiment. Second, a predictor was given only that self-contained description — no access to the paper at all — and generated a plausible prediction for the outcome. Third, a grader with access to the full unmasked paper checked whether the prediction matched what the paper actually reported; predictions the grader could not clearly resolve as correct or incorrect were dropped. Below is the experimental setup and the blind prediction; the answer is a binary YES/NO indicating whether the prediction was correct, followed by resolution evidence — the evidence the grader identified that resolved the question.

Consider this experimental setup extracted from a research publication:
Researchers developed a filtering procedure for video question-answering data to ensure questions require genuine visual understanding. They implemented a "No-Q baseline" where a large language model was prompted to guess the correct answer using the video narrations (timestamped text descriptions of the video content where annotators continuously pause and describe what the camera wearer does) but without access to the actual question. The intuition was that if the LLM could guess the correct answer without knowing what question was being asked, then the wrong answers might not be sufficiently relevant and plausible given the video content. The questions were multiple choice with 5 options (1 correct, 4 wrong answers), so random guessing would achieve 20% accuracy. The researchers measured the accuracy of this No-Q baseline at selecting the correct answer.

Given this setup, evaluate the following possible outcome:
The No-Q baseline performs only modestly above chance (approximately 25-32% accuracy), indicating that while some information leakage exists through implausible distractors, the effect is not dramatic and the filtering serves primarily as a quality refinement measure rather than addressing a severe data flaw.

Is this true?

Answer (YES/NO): NO